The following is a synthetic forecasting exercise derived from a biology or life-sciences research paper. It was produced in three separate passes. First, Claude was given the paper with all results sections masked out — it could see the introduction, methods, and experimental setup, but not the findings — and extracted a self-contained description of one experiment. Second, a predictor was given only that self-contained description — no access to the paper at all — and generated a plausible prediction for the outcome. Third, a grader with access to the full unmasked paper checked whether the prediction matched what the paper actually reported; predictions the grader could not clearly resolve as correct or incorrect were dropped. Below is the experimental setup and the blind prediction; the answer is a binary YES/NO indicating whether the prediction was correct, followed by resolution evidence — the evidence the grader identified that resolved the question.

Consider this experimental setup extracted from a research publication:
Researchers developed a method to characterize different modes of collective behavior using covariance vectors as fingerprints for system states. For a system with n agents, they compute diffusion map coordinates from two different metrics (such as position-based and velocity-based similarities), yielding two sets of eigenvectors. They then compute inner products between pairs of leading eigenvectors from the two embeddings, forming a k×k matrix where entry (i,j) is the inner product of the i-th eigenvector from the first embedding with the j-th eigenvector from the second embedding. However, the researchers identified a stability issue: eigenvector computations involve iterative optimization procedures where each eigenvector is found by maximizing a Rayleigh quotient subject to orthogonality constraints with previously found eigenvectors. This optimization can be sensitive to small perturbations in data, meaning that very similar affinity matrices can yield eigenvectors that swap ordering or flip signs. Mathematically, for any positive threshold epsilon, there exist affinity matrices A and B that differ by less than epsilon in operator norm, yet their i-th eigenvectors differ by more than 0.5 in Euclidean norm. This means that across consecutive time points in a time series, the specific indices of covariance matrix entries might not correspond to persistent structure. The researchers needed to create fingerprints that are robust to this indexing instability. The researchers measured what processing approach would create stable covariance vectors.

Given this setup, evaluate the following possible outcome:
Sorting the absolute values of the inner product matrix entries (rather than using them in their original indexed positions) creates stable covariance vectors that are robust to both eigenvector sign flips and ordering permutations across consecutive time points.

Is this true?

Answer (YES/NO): YES